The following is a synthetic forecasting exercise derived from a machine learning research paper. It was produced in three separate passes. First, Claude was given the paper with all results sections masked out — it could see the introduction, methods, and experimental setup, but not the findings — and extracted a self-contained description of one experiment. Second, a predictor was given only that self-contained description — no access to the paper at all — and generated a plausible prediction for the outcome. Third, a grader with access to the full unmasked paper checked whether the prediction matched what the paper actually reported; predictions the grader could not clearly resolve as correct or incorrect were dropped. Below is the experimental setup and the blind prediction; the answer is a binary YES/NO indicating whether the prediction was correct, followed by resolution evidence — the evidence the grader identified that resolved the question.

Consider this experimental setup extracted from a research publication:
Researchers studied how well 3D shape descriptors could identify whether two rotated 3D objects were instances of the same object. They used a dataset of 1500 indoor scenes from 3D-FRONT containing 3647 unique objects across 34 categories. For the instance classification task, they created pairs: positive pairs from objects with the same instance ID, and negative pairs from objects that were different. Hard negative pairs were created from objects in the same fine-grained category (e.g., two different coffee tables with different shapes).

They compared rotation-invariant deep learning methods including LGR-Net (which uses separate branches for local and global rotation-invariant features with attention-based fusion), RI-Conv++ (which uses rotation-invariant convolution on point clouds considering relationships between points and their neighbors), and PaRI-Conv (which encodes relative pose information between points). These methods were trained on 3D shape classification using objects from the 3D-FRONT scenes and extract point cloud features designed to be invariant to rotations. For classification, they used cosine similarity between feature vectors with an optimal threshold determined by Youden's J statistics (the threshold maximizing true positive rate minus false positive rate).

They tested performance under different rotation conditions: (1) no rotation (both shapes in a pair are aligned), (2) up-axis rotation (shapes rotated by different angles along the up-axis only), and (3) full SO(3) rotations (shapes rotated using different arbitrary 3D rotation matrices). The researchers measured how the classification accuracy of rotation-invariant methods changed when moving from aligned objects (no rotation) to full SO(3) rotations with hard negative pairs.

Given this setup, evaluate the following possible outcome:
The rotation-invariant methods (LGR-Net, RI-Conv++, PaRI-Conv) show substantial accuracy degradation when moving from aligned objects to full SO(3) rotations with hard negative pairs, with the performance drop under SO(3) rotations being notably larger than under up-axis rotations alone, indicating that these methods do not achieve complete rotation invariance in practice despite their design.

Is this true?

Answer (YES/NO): NO